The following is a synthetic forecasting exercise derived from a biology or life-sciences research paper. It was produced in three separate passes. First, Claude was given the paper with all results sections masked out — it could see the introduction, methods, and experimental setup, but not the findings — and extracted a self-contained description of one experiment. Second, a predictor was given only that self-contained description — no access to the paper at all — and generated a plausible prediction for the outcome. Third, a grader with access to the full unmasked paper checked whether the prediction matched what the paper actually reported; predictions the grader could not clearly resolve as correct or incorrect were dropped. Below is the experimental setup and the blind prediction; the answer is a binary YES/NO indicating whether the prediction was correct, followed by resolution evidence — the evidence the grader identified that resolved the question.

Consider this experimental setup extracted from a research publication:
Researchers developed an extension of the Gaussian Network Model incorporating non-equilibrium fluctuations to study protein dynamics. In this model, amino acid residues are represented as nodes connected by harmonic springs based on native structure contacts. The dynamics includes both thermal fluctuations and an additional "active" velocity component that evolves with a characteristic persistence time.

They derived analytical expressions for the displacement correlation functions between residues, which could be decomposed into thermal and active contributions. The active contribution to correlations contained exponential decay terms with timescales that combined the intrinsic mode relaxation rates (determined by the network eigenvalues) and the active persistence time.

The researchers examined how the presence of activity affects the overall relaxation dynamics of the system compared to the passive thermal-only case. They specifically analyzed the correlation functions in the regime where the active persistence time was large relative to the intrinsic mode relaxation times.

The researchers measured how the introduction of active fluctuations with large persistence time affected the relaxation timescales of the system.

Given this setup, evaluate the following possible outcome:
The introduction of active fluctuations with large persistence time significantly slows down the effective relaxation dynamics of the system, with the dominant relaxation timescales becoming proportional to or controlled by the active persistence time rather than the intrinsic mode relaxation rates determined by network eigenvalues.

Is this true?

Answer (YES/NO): YES